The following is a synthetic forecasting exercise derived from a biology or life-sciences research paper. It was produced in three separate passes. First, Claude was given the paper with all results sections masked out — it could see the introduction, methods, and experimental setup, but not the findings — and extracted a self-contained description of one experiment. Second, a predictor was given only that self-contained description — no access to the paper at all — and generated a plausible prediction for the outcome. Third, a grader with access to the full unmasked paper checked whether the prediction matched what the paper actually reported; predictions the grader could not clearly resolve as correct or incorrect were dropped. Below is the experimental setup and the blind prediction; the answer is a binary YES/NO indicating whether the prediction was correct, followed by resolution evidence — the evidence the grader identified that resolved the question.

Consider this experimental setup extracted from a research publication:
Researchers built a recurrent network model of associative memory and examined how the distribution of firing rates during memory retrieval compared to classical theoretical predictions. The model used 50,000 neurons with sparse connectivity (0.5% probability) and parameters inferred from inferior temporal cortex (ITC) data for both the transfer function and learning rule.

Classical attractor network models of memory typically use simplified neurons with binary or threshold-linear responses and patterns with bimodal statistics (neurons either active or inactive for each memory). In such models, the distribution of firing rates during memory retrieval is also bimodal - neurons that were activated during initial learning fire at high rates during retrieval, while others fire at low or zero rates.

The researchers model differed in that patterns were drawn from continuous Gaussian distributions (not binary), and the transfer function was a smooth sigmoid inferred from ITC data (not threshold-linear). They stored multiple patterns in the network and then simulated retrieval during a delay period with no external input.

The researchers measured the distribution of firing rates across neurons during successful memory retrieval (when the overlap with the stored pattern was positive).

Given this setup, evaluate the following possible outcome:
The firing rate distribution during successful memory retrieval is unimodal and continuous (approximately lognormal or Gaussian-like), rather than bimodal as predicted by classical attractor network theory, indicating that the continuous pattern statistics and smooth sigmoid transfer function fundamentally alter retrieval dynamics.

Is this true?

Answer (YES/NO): NO